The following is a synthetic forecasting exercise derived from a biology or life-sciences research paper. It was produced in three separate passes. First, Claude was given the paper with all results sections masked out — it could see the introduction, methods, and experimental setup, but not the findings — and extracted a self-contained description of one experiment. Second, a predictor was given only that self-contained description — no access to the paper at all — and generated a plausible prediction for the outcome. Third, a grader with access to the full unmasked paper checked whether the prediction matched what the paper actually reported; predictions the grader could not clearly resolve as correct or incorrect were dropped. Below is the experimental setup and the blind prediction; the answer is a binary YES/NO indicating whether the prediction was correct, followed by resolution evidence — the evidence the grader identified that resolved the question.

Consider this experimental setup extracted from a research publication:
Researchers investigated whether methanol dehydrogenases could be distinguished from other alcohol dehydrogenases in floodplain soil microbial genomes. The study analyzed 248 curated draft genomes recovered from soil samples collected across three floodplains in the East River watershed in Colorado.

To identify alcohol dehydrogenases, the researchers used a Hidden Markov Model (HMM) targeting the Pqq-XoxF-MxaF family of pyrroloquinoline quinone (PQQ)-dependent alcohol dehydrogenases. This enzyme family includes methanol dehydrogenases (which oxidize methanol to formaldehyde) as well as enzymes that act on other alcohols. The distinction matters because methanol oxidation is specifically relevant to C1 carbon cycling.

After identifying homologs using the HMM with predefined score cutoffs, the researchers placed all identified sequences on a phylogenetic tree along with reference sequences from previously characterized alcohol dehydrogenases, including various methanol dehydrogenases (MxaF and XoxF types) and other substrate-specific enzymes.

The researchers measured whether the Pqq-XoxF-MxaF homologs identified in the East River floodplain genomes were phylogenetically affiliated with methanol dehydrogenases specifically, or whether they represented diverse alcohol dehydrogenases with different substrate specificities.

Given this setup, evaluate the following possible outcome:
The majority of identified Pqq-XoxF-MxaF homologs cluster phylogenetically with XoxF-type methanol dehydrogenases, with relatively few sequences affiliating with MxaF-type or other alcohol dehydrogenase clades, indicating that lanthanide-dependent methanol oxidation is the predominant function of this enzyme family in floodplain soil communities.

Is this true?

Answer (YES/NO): NO